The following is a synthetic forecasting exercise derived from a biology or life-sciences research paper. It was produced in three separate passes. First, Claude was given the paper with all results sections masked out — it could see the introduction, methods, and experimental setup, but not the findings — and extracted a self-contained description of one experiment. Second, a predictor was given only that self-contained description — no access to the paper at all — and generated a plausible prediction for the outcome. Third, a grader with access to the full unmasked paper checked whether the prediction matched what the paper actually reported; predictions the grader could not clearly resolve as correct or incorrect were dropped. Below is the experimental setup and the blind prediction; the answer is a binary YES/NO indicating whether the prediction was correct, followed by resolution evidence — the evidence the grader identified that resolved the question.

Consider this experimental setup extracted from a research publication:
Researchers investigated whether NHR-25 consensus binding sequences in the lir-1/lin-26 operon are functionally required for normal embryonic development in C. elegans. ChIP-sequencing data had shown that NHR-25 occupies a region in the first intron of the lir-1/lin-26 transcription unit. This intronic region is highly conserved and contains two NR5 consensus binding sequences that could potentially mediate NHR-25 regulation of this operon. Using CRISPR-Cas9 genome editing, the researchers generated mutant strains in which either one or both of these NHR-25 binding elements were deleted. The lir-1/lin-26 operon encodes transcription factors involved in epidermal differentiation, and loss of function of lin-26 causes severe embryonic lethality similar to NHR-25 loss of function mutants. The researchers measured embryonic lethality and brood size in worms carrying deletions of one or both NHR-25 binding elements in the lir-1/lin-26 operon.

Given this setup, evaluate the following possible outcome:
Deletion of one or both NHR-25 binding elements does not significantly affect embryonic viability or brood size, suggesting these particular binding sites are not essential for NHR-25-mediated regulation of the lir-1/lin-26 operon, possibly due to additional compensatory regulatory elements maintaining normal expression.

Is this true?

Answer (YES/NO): YES